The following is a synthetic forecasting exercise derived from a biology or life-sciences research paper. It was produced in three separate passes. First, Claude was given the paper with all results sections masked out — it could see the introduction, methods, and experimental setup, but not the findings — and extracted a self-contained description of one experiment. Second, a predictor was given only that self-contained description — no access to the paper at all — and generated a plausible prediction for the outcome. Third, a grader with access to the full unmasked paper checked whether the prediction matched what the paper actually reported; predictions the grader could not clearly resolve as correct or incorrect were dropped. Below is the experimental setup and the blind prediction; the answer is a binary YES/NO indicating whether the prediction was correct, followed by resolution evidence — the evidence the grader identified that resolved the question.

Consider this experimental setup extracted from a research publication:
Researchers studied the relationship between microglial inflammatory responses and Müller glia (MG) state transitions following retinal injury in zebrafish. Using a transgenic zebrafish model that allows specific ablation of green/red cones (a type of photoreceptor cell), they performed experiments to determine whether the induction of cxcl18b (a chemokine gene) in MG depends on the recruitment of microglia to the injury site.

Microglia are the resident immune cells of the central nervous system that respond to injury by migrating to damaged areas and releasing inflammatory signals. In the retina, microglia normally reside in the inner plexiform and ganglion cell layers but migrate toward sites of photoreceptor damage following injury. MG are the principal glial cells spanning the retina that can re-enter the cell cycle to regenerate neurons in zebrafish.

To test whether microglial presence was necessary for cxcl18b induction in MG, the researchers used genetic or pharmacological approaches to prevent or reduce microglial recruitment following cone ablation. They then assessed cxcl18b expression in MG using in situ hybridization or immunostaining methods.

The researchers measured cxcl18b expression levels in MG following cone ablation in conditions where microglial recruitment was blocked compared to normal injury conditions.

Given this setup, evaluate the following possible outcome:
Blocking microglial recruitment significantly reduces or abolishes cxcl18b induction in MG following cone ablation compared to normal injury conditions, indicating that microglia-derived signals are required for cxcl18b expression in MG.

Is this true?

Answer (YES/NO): YES